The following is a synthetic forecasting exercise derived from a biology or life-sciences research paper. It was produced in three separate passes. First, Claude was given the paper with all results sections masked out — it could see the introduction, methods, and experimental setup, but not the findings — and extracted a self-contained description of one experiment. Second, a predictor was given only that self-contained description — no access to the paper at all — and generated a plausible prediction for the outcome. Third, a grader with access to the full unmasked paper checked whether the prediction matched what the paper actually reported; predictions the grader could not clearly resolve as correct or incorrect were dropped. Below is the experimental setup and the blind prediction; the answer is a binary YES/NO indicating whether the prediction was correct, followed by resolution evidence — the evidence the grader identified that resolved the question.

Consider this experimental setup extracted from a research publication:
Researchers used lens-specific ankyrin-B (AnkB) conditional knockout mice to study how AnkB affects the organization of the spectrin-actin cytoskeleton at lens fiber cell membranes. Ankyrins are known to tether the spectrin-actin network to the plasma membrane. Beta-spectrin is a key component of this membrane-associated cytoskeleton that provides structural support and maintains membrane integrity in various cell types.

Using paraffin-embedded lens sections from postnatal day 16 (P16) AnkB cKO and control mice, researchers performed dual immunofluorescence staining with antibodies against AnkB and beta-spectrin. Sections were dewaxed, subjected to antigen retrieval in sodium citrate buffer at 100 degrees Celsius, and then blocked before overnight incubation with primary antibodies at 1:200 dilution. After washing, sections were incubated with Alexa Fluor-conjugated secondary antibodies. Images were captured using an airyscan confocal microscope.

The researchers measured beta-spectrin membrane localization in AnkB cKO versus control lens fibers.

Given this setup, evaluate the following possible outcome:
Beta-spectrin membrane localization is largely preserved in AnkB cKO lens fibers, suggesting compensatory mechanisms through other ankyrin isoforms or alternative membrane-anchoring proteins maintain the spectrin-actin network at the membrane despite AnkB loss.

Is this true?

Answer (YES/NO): NO